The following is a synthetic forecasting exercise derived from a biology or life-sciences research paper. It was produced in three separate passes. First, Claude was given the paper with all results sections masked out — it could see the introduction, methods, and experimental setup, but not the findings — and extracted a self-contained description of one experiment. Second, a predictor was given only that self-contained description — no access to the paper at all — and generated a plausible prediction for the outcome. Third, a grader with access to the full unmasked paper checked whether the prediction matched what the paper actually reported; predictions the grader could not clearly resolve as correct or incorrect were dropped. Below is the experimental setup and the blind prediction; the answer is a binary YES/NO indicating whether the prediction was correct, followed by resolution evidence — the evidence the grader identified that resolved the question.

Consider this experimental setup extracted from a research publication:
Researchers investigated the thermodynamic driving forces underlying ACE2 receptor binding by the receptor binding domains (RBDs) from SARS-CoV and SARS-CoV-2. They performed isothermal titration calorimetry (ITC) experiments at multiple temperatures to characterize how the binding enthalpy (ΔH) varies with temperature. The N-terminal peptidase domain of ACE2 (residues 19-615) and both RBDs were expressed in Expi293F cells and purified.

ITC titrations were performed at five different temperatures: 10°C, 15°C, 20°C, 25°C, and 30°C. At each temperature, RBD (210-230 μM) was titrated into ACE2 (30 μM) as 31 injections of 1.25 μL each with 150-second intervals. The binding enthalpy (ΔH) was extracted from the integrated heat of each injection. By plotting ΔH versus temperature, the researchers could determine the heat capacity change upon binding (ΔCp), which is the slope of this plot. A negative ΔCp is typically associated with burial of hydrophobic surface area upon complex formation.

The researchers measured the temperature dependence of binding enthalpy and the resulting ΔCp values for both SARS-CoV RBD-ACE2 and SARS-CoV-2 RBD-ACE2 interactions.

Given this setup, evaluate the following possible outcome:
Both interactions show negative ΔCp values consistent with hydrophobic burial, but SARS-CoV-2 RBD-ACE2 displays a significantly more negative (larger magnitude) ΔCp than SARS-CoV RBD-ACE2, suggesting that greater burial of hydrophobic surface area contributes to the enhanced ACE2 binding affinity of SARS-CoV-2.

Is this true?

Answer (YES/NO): NO